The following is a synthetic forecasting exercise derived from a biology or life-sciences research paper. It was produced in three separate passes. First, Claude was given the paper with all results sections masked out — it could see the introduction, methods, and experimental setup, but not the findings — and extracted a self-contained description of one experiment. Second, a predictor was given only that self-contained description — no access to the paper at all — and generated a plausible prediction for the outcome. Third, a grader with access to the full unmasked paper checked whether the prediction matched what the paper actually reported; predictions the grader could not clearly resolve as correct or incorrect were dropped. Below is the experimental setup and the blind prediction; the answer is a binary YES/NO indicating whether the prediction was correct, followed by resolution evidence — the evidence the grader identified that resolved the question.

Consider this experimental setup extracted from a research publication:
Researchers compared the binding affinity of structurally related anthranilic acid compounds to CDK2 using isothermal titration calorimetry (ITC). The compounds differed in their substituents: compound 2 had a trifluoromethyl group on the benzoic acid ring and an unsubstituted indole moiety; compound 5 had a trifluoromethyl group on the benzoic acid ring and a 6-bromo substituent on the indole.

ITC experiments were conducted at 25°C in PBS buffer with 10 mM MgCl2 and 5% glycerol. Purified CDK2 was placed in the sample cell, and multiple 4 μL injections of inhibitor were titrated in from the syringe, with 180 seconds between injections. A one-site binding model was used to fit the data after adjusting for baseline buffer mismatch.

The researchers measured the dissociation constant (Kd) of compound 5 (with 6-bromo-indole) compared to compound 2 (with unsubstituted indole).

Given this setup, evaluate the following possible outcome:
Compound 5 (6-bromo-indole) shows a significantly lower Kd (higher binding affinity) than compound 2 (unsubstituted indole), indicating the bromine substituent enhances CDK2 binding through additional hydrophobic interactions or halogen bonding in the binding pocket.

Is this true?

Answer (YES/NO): YES